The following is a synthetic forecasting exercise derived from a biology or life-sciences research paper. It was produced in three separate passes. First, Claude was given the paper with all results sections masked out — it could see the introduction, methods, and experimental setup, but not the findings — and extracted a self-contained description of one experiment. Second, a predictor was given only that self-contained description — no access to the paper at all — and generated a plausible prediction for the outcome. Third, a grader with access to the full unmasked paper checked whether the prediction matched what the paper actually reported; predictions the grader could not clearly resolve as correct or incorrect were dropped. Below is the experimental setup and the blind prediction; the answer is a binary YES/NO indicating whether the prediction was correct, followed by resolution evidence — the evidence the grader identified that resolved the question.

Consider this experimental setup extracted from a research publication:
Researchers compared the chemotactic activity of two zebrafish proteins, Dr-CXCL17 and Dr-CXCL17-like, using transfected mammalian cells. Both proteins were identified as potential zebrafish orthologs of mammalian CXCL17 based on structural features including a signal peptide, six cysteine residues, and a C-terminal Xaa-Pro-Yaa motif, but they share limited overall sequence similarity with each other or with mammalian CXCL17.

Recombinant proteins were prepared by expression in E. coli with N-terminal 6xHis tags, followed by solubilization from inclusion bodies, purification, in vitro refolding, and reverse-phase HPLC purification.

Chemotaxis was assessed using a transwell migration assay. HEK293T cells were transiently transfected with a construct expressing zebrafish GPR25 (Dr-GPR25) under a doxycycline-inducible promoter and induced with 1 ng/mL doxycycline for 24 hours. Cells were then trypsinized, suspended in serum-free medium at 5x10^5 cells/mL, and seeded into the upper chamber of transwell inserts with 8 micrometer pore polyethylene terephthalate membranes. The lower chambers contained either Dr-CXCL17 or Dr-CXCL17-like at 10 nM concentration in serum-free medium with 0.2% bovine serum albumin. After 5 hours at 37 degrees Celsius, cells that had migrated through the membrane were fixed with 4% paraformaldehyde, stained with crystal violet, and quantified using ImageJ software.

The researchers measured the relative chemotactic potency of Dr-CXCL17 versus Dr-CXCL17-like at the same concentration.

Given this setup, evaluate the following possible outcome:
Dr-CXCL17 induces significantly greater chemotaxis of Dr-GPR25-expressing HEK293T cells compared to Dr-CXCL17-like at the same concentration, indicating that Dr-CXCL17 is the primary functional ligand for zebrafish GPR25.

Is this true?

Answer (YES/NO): NO